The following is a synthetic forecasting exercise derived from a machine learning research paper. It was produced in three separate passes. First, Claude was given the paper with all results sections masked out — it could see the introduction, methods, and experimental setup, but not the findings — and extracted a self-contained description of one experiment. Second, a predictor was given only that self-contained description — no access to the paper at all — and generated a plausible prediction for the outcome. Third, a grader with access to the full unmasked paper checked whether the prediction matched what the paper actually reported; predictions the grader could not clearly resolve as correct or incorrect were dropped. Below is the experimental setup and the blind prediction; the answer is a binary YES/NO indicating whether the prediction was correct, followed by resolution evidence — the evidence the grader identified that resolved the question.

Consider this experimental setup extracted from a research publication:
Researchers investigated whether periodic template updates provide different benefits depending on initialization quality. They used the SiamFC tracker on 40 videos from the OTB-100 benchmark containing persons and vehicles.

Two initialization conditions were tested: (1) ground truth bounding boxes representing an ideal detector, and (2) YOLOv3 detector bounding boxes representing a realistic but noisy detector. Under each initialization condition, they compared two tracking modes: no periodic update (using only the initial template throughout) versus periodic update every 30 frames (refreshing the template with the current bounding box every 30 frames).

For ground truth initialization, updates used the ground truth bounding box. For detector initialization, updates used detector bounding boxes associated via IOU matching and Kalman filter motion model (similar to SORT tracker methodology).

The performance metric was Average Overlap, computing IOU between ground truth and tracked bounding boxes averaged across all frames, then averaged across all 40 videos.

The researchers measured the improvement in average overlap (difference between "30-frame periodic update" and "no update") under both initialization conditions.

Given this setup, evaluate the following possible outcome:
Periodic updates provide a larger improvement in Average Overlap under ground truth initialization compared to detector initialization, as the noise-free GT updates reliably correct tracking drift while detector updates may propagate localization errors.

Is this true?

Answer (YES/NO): YES